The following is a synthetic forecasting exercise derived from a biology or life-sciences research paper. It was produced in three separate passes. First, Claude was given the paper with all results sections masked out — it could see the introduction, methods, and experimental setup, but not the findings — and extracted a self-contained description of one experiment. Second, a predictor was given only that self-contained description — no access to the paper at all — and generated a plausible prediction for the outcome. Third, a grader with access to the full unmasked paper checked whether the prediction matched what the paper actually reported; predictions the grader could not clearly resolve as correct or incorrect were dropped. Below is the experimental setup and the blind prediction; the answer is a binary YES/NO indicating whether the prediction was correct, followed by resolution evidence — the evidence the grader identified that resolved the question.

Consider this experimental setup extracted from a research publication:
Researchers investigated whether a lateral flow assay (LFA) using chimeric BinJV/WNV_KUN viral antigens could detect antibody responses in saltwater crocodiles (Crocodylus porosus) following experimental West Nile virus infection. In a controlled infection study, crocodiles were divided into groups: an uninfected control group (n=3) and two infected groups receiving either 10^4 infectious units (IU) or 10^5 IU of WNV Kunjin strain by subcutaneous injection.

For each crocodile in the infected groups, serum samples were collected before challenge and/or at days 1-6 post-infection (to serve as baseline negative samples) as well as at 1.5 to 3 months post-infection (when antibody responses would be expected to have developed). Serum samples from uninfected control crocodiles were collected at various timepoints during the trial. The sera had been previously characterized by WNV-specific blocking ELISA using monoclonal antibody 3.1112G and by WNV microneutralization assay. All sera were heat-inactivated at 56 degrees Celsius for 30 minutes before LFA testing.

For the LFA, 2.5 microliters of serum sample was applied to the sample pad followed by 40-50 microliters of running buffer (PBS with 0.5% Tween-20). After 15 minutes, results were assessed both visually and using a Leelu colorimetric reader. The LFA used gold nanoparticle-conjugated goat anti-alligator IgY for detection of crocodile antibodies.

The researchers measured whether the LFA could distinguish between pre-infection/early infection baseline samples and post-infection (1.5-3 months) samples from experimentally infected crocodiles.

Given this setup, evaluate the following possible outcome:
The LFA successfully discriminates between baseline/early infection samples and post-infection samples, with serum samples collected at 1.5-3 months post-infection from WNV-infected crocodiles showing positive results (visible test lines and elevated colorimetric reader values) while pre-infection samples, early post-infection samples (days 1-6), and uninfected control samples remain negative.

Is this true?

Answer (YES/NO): YES